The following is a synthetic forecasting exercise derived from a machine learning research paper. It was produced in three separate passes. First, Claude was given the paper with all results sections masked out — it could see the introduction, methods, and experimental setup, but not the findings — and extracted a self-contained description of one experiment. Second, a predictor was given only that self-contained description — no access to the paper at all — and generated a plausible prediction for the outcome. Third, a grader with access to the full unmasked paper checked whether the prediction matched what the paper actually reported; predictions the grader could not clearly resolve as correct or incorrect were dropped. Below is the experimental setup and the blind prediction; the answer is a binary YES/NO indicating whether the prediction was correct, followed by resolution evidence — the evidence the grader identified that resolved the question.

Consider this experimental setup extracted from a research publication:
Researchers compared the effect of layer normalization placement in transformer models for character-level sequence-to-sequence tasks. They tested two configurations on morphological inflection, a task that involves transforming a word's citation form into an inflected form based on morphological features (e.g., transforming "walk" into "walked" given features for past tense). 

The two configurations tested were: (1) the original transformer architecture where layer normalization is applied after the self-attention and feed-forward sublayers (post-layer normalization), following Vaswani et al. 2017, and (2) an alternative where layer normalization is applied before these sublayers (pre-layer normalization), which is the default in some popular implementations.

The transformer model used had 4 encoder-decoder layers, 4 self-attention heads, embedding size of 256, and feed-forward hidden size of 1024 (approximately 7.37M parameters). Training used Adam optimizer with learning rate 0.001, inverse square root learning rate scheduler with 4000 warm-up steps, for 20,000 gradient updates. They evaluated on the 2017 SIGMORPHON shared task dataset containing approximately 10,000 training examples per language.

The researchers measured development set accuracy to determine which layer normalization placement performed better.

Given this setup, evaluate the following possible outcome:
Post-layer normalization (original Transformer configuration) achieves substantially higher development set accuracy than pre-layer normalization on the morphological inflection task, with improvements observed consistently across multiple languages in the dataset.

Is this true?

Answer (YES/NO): NO